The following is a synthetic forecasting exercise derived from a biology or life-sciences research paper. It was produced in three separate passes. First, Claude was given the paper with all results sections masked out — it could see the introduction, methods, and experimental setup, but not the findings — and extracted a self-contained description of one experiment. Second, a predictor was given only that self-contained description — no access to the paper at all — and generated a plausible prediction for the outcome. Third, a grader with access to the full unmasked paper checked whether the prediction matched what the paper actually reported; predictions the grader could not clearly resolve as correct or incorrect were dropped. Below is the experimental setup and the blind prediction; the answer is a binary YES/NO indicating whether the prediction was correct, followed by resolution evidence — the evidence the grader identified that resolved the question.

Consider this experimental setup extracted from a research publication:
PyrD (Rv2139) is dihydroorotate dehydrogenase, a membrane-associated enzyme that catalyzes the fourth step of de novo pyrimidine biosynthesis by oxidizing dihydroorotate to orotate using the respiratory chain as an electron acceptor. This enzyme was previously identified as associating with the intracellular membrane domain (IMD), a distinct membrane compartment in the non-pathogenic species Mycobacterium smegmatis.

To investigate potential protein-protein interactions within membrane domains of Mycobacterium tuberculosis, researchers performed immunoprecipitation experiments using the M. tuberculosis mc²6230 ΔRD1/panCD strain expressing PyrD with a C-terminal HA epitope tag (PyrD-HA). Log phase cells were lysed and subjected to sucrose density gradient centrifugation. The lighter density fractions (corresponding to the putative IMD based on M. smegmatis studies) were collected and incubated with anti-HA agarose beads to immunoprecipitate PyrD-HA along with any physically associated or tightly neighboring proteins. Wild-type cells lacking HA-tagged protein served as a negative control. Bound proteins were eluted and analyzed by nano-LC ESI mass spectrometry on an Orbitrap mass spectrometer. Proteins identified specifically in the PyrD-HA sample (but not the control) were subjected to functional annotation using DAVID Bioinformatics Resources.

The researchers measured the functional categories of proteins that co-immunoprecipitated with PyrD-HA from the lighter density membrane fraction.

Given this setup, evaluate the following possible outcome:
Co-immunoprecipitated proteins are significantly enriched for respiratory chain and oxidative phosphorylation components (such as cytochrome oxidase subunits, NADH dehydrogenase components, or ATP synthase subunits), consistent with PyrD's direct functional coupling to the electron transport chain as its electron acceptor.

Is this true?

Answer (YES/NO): NO